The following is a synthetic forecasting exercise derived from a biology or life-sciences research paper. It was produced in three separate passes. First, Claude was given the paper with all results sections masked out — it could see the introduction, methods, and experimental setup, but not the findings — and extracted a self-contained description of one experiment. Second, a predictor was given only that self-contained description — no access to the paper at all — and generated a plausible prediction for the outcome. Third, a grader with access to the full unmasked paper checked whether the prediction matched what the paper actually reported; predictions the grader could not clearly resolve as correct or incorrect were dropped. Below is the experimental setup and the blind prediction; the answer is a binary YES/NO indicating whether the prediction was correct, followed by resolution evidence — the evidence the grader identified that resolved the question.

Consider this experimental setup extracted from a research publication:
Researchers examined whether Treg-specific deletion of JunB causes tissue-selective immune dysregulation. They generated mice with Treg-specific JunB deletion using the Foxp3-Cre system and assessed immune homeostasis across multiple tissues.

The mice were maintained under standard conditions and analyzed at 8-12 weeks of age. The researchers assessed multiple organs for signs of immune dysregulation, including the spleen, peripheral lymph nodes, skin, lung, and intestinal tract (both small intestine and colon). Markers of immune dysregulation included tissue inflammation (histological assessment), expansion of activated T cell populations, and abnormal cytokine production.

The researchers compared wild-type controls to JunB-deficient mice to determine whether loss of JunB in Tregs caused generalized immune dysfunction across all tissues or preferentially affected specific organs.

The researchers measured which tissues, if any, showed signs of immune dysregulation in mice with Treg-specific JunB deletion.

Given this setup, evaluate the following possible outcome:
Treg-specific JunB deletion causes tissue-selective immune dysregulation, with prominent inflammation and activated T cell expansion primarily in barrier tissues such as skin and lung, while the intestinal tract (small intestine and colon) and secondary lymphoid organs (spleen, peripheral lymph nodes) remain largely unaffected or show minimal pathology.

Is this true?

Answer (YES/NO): NO